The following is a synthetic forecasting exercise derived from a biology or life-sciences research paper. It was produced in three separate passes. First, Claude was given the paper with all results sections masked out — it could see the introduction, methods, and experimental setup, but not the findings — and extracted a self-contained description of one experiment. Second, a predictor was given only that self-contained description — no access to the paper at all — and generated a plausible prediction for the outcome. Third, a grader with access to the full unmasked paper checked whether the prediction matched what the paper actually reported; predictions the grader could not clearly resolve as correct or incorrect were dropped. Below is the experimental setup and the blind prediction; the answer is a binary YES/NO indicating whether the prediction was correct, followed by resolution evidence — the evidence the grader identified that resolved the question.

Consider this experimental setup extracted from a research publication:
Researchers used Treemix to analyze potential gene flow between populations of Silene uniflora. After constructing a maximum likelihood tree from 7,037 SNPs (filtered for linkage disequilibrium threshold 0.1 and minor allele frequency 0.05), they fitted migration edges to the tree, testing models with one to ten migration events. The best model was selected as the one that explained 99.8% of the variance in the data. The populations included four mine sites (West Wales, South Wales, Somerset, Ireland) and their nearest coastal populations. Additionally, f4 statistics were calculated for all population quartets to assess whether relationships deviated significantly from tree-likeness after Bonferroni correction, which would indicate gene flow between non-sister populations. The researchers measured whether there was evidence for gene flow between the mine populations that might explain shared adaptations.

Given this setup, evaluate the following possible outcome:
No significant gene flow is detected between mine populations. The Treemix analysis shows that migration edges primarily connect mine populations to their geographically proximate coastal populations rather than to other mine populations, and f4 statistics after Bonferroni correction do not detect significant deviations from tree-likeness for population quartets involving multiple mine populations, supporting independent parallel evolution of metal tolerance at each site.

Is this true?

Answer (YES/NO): YES